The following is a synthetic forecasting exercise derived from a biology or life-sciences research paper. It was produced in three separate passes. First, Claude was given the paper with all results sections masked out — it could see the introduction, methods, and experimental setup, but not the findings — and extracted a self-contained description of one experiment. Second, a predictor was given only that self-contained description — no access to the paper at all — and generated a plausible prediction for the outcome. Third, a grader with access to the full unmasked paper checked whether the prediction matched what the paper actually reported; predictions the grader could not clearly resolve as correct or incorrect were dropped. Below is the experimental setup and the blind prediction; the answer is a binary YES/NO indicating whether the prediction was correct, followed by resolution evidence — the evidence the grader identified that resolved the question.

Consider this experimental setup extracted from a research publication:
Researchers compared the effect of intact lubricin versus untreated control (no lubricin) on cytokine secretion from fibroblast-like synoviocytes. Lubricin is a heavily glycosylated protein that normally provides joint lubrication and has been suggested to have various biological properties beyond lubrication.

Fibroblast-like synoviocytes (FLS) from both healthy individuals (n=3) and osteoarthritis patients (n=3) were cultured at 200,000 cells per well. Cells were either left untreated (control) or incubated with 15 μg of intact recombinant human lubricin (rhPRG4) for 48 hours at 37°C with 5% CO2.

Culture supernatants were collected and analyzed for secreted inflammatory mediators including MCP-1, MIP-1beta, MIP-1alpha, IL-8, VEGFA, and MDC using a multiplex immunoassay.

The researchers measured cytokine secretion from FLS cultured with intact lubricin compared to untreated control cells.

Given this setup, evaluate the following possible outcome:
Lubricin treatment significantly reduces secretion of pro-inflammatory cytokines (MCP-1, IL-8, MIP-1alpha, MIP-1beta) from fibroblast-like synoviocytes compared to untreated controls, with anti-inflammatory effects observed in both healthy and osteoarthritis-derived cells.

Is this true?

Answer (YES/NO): NO